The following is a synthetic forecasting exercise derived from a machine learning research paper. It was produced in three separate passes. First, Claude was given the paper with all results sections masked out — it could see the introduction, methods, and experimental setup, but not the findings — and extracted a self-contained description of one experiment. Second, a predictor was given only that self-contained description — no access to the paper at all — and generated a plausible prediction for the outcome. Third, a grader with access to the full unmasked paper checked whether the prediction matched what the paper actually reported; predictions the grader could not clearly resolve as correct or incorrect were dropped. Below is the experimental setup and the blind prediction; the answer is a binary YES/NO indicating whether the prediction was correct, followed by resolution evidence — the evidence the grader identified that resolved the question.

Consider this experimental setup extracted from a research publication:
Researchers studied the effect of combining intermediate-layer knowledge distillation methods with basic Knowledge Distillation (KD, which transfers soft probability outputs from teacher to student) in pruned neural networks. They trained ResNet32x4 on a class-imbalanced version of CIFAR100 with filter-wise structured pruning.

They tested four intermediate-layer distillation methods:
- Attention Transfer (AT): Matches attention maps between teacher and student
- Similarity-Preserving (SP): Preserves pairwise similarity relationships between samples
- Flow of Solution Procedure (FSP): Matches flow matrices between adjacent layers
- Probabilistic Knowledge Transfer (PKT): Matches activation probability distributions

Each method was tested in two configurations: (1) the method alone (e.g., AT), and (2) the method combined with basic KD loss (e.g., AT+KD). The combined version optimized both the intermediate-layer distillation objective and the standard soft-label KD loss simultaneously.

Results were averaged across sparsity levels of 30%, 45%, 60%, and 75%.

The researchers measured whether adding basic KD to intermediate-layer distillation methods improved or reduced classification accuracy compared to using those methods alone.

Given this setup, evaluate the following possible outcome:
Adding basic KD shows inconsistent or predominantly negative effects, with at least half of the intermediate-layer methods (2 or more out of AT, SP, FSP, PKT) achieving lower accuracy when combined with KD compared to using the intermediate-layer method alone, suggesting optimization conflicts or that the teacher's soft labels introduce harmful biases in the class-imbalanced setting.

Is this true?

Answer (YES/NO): YES